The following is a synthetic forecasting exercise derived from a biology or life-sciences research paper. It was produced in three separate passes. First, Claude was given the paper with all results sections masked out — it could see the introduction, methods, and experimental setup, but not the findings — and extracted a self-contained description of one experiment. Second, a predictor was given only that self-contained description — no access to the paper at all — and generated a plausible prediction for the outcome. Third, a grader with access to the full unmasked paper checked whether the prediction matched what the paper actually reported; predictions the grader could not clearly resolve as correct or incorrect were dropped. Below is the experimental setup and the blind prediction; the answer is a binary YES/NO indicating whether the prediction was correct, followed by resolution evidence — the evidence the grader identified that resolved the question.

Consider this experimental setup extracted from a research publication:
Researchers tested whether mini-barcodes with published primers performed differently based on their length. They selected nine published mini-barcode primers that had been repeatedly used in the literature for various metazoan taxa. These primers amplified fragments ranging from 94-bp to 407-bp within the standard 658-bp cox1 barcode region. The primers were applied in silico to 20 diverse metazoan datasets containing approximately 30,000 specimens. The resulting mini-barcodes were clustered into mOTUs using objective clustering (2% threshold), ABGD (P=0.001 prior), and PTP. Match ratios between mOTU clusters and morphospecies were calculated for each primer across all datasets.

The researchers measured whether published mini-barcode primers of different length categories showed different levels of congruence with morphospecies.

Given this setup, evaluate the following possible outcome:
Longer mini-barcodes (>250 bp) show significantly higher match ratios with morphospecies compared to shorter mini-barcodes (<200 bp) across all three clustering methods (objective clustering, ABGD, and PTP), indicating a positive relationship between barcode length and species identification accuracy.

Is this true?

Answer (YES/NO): YES